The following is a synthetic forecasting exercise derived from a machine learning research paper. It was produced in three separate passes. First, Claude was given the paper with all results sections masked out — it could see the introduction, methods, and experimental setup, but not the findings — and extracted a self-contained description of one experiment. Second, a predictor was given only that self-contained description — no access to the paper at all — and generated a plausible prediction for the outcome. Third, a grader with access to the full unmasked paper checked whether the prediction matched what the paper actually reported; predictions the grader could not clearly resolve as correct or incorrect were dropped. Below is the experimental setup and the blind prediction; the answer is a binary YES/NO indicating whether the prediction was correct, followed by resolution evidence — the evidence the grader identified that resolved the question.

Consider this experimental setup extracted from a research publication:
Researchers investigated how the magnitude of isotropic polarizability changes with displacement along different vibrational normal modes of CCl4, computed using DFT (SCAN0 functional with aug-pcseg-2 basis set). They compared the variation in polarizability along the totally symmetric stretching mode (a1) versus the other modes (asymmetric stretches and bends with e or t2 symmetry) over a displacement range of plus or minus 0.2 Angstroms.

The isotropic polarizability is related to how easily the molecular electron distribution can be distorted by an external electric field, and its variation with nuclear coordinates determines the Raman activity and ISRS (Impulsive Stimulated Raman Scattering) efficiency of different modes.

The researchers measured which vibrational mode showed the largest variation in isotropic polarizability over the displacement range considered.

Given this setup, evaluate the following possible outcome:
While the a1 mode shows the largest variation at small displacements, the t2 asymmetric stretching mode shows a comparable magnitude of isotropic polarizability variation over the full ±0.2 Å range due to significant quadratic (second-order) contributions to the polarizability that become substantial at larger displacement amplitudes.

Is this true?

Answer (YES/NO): NO